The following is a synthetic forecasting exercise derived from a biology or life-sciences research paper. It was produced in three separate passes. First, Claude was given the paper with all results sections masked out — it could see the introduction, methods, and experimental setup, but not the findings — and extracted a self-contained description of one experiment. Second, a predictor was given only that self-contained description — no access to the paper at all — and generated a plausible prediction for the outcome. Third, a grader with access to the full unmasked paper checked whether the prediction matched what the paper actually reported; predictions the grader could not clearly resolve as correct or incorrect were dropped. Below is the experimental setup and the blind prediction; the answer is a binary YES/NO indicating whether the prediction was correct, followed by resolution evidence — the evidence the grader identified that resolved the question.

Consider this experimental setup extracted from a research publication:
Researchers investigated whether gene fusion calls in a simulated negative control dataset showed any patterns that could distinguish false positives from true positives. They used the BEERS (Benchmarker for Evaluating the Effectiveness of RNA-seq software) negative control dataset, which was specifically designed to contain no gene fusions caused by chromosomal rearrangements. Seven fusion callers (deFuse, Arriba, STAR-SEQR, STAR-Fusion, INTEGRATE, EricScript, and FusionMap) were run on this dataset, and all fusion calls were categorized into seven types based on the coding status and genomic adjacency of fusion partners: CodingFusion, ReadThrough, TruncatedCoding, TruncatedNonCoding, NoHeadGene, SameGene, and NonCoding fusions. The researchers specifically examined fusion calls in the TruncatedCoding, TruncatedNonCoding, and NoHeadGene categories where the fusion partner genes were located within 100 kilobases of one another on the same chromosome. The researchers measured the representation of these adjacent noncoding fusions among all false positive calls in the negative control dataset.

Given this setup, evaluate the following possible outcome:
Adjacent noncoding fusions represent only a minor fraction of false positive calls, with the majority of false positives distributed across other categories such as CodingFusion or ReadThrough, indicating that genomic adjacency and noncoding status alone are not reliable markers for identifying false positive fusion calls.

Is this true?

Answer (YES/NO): NO